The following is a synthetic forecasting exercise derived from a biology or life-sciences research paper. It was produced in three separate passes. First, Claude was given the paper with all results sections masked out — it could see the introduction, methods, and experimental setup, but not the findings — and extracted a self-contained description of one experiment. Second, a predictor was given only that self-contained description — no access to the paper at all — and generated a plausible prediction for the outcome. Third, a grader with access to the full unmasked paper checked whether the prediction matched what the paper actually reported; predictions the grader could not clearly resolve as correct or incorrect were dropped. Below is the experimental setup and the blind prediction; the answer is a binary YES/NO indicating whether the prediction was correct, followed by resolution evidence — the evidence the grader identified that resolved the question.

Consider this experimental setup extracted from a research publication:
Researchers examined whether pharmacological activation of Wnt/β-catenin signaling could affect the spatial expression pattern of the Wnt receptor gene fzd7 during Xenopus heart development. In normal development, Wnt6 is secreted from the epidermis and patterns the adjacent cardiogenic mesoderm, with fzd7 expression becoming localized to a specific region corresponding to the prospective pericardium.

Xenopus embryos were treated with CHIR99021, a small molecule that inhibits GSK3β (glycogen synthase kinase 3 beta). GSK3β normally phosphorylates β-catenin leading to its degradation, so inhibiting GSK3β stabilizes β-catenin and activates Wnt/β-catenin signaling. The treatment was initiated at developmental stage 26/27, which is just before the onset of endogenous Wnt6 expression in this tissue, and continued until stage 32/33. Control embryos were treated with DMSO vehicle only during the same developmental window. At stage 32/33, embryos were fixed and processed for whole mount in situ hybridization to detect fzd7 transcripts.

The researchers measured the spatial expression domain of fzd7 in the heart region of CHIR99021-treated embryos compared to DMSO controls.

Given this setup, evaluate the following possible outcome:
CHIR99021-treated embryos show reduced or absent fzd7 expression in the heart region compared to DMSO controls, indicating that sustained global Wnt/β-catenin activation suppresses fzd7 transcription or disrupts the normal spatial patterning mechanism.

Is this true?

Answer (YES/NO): NO